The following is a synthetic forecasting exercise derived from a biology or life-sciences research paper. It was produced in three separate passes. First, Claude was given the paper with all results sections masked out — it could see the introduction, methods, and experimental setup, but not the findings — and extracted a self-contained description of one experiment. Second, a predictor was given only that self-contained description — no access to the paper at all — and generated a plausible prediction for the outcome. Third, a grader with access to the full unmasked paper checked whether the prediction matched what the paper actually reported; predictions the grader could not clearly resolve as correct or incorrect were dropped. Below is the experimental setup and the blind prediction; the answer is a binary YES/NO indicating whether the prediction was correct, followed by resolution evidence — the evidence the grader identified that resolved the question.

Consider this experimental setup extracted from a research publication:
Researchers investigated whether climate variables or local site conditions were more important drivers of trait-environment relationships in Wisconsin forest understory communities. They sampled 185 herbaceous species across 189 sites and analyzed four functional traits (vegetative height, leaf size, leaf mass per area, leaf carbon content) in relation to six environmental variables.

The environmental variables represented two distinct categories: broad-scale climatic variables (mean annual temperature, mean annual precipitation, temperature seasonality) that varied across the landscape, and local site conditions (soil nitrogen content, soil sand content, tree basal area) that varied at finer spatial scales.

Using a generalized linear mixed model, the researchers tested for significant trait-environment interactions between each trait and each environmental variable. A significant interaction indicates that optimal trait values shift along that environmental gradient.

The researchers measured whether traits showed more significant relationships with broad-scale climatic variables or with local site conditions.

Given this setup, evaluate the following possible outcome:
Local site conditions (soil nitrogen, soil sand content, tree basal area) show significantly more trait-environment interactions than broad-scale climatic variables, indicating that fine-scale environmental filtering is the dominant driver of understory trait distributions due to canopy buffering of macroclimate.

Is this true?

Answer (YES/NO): NO